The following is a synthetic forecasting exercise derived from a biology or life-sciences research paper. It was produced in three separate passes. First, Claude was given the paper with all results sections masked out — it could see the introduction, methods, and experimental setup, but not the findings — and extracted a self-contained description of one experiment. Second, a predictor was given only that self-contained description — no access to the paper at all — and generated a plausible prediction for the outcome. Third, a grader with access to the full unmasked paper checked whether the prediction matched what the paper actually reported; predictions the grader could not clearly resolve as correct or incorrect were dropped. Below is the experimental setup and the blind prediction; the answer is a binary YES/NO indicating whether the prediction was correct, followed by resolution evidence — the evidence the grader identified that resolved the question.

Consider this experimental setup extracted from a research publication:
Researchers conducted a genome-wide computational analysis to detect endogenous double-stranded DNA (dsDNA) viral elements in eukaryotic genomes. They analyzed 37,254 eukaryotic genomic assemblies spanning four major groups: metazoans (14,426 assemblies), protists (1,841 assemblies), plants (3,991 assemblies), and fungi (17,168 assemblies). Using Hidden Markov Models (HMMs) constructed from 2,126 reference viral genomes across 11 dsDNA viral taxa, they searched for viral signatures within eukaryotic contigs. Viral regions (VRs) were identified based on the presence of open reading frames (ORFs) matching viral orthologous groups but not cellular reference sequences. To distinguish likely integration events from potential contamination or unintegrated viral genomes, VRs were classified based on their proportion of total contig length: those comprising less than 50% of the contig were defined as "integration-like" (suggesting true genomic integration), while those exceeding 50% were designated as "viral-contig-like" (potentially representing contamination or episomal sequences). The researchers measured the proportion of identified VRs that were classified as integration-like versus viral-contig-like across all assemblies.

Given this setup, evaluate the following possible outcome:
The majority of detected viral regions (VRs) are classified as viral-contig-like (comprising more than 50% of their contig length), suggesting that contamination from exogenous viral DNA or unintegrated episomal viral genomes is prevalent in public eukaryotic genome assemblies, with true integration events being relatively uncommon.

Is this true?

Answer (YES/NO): NO